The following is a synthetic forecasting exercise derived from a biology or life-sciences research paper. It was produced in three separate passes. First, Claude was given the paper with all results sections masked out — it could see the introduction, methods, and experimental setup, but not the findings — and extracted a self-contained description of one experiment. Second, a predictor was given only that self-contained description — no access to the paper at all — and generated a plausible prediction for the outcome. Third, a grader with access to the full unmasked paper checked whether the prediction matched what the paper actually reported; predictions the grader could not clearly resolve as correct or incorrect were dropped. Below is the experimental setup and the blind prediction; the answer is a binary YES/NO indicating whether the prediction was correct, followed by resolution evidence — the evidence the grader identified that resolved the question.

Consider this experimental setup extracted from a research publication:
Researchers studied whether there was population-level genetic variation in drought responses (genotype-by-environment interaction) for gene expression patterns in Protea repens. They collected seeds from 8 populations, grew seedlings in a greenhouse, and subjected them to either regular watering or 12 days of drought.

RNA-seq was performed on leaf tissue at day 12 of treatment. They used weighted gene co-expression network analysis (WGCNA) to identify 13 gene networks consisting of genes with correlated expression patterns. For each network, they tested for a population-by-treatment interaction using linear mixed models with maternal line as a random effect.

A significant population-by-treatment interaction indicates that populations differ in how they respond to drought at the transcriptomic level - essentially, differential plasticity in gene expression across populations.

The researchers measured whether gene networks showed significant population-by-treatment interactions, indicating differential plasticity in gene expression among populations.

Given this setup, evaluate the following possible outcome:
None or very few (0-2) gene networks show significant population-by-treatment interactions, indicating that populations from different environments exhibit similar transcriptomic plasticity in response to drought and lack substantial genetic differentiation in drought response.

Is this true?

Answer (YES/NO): YES